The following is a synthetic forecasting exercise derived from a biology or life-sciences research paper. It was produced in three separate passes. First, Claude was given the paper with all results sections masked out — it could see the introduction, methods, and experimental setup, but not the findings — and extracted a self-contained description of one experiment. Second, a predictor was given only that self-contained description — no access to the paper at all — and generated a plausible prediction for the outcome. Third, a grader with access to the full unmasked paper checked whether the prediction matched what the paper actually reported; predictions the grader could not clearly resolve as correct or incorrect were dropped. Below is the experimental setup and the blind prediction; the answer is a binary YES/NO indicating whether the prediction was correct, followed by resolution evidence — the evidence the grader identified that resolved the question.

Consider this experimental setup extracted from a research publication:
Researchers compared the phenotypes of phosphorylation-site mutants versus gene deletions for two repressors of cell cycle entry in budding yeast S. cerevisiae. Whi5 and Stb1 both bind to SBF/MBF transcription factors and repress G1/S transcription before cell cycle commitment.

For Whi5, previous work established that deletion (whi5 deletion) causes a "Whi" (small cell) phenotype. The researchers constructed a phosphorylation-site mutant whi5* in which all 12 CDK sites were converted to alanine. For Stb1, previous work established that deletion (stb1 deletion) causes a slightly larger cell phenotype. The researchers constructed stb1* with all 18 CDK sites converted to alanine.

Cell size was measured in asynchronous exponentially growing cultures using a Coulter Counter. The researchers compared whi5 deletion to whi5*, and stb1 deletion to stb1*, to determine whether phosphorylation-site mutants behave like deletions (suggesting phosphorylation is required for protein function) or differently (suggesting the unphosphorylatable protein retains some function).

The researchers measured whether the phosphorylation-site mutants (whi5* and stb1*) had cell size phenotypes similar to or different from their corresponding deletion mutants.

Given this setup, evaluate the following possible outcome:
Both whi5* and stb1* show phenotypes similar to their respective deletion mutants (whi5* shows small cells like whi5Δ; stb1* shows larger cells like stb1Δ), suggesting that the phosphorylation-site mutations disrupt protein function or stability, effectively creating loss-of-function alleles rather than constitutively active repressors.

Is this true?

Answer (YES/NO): NO